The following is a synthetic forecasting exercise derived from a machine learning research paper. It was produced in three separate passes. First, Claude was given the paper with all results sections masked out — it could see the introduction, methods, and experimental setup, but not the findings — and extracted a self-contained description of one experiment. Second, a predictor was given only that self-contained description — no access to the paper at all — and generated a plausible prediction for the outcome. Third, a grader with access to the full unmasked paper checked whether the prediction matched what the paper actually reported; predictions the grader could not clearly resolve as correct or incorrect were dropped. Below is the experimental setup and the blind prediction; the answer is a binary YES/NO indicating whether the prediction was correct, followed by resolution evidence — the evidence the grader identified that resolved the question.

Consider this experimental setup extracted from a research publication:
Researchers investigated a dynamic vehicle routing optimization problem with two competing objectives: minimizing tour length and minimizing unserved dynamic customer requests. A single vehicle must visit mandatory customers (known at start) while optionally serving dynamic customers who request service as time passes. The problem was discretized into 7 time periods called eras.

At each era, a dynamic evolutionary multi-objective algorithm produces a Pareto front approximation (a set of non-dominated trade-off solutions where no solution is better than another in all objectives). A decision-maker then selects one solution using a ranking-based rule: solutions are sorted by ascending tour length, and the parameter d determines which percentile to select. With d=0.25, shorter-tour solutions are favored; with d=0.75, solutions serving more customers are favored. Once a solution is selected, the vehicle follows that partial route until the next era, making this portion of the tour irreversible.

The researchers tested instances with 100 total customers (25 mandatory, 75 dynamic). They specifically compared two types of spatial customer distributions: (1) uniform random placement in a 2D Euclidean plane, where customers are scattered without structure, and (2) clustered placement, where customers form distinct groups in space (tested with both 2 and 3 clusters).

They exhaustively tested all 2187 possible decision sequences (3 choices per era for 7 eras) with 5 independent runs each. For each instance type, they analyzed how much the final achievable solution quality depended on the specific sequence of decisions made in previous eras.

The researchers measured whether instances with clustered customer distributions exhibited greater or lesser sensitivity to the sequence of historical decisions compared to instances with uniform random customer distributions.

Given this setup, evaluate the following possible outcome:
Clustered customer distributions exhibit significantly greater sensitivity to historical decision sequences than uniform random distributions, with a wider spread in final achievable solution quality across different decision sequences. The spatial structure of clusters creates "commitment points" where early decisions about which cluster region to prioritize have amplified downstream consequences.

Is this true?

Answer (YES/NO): YES